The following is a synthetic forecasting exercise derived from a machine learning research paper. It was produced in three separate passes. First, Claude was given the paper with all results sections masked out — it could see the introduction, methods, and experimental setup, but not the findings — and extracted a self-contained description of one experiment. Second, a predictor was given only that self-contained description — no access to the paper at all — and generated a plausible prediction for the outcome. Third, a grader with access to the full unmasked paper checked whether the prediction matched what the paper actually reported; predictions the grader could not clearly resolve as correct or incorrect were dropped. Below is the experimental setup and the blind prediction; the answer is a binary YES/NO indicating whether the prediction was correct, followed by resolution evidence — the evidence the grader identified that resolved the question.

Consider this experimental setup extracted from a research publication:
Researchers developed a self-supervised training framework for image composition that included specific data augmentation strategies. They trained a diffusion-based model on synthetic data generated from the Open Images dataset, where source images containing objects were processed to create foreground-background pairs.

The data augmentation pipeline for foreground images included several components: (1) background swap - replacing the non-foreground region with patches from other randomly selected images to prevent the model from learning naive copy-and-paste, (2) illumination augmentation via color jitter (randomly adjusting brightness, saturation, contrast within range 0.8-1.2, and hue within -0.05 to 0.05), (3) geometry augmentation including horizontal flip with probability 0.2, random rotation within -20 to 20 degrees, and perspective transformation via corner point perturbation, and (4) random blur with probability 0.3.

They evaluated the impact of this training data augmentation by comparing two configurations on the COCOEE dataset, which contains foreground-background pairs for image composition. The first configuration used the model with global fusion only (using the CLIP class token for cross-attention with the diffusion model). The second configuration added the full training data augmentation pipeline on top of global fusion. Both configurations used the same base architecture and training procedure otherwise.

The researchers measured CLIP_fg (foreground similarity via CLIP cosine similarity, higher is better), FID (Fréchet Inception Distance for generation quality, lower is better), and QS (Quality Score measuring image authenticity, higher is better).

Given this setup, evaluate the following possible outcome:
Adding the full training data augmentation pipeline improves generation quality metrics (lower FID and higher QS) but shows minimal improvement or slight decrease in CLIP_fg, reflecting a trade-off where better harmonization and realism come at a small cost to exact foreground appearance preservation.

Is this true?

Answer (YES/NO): NO